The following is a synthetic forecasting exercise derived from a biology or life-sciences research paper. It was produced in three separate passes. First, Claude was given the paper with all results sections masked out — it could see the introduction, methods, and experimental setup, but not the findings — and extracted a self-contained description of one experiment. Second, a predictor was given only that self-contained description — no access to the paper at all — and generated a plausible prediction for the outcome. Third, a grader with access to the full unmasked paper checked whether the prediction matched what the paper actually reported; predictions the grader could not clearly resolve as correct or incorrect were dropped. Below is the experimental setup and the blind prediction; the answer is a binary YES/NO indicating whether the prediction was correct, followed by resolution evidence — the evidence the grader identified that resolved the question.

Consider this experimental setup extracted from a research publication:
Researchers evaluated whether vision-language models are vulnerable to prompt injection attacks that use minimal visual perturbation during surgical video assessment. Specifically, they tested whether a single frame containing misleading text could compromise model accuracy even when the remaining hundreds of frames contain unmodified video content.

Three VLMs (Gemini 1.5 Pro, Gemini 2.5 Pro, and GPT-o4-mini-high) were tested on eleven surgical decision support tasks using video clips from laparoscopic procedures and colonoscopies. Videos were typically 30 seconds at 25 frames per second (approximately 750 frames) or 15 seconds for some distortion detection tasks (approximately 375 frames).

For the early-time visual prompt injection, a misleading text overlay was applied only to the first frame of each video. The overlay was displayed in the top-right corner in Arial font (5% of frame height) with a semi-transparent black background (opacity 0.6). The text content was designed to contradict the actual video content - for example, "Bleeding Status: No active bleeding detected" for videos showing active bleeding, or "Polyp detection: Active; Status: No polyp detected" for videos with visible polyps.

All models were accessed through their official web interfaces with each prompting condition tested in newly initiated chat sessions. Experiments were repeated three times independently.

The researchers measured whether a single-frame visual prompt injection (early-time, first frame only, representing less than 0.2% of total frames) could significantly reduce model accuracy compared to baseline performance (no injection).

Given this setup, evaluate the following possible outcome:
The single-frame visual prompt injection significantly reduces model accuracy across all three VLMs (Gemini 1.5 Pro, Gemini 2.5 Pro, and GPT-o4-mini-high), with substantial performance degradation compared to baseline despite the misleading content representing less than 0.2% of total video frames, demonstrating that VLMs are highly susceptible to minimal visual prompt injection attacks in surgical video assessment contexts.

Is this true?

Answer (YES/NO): NO